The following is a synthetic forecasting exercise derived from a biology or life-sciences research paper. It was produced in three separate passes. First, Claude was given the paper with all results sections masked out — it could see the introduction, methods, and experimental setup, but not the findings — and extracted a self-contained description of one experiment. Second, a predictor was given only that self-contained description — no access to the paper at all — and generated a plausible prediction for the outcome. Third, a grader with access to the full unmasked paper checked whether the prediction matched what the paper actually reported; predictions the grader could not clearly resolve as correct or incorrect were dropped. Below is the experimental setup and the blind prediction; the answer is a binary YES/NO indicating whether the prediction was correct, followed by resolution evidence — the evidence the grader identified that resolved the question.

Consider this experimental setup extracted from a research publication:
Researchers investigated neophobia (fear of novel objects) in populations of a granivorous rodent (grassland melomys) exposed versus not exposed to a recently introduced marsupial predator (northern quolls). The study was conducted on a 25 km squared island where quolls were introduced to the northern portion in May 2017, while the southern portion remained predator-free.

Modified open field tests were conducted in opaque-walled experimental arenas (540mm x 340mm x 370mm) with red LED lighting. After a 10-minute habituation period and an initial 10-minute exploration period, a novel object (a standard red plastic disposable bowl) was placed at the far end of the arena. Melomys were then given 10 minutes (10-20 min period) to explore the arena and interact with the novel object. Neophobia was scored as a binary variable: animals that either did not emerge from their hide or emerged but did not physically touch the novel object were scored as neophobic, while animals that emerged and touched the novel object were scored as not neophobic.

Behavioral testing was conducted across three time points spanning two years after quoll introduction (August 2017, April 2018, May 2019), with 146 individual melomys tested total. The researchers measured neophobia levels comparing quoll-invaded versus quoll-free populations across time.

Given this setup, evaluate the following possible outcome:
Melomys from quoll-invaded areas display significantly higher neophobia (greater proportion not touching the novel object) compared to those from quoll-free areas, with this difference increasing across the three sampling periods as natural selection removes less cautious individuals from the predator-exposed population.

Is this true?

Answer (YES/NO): NO